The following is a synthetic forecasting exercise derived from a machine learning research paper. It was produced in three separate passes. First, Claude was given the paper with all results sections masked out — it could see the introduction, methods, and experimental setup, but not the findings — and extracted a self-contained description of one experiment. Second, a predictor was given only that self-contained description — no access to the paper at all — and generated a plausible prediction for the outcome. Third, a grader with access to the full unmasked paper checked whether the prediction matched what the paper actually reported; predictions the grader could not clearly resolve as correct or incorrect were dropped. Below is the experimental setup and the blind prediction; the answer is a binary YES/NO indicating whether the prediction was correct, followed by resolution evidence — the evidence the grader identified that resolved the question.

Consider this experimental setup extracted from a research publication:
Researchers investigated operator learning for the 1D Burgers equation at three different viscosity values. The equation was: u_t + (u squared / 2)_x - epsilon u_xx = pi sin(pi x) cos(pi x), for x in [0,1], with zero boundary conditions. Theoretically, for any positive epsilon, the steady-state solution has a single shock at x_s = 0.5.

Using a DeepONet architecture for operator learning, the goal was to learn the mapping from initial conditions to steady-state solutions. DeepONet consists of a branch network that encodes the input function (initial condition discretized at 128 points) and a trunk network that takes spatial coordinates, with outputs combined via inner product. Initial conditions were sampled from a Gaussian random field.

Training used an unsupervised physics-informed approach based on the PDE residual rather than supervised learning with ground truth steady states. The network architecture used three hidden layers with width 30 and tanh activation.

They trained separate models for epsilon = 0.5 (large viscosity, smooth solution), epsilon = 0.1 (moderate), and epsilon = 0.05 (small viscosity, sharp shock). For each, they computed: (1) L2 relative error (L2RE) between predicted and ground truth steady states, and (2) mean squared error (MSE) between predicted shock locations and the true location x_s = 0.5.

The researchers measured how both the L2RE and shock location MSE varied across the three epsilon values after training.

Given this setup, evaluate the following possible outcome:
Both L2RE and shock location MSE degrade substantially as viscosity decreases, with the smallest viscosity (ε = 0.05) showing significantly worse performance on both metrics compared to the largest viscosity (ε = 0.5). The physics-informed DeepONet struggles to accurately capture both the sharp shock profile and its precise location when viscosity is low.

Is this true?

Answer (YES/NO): NO